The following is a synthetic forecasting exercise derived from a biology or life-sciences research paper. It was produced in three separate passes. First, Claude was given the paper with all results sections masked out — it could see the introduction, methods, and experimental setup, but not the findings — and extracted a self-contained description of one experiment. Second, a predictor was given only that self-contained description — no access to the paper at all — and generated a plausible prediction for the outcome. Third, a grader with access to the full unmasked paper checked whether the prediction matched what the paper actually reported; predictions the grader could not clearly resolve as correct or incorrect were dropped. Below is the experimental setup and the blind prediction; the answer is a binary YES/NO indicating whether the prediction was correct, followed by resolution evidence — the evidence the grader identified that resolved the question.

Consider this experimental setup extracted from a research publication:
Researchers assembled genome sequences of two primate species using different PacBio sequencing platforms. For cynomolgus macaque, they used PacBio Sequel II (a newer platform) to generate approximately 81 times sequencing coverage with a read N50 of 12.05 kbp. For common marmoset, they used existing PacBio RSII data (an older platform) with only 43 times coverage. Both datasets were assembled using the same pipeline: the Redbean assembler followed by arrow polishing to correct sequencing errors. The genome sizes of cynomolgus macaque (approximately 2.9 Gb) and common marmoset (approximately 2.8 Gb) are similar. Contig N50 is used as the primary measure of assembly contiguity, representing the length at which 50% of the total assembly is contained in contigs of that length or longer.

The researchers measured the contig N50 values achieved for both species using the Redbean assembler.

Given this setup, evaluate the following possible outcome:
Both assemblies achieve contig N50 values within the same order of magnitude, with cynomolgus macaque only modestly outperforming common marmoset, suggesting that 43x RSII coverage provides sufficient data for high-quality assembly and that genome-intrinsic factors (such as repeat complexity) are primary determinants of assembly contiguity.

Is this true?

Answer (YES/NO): NO